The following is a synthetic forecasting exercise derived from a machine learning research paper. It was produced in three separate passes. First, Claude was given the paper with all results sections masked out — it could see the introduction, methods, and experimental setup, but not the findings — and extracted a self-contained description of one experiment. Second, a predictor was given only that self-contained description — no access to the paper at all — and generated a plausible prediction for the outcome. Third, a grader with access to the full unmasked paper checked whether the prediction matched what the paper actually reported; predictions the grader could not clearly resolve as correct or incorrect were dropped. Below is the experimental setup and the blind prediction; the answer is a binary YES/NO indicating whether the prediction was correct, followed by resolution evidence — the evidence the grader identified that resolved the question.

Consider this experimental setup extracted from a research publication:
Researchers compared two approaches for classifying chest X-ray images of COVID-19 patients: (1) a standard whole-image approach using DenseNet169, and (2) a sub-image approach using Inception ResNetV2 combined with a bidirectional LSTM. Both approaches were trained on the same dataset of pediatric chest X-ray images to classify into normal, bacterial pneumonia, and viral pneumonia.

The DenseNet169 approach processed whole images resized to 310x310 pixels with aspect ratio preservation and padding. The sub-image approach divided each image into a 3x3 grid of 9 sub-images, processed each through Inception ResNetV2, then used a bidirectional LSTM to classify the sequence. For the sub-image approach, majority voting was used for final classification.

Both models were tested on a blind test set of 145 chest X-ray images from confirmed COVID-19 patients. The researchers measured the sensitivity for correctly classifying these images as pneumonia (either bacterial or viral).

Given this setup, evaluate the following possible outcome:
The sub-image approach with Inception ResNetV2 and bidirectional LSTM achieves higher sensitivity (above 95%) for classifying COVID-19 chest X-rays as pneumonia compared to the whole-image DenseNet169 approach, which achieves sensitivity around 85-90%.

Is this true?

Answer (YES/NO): YES